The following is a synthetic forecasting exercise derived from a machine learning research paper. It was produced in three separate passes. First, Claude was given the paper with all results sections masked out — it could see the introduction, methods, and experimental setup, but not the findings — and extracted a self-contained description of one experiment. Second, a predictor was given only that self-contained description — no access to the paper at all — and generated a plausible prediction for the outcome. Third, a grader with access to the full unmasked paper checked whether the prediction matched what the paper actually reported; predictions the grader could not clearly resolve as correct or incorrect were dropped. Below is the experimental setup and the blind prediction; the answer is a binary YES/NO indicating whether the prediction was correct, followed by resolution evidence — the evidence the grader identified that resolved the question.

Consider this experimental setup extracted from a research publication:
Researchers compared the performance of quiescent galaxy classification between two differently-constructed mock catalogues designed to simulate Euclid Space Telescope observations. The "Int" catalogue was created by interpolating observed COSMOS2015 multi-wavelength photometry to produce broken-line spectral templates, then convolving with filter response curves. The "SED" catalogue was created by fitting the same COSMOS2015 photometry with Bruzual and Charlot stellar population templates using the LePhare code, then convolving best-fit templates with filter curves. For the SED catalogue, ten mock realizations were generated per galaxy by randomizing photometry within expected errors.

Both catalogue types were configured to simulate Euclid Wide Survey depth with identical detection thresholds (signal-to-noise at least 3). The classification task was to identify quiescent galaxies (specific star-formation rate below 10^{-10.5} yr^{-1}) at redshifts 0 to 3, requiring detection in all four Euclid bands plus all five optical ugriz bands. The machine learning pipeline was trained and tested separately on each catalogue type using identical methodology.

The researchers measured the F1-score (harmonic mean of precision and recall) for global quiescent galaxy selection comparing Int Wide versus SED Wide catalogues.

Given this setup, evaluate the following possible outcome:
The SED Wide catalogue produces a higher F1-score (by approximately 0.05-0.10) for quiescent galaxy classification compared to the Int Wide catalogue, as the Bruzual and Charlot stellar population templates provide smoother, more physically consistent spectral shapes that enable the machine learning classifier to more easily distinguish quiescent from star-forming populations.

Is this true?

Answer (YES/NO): YES